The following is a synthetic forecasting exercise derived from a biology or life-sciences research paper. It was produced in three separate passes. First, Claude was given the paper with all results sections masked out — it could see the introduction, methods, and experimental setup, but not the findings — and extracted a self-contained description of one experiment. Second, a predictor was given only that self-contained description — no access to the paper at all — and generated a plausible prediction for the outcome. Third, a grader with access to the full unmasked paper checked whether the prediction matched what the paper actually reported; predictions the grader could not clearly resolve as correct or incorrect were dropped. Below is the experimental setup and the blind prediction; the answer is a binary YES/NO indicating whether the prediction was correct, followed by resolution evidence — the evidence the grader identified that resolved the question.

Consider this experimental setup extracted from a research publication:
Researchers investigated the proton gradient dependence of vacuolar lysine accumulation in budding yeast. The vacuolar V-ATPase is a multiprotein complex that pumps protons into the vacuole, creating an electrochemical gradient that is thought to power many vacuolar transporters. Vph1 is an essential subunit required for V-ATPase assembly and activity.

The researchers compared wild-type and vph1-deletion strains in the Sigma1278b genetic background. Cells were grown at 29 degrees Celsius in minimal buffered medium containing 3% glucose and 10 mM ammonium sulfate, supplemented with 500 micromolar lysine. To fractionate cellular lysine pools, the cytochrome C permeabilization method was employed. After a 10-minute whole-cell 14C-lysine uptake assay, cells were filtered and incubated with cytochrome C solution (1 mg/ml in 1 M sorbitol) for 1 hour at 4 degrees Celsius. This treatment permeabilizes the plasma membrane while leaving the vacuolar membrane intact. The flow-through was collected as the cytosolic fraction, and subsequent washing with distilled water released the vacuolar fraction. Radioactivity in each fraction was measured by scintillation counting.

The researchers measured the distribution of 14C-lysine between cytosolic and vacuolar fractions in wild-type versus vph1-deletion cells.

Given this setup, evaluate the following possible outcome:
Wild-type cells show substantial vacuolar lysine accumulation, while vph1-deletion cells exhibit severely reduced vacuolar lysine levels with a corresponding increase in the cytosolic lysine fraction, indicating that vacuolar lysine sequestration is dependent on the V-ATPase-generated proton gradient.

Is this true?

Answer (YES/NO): NO